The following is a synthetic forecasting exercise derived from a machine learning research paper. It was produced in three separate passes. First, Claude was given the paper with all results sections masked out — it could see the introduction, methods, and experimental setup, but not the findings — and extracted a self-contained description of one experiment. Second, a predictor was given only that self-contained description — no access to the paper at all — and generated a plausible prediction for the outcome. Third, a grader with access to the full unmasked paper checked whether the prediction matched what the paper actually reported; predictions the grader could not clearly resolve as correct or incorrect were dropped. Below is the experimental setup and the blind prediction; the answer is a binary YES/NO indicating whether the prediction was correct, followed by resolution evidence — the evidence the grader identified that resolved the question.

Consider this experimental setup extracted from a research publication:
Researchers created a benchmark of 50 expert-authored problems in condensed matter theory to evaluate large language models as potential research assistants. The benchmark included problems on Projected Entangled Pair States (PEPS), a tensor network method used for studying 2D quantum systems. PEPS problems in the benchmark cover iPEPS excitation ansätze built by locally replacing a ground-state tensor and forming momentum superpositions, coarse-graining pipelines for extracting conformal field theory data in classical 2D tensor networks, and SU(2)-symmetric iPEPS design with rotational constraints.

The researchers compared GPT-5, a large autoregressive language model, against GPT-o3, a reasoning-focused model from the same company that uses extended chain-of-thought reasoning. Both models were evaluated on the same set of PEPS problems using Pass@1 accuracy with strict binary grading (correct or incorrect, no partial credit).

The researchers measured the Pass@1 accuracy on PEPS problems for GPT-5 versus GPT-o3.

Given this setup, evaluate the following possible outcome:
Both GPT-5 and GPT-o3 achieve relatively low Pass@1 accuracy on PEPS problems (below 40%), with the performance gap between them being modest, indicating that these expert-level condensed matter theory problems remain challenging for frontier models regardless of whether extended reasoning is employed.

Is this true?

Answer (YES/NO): NO